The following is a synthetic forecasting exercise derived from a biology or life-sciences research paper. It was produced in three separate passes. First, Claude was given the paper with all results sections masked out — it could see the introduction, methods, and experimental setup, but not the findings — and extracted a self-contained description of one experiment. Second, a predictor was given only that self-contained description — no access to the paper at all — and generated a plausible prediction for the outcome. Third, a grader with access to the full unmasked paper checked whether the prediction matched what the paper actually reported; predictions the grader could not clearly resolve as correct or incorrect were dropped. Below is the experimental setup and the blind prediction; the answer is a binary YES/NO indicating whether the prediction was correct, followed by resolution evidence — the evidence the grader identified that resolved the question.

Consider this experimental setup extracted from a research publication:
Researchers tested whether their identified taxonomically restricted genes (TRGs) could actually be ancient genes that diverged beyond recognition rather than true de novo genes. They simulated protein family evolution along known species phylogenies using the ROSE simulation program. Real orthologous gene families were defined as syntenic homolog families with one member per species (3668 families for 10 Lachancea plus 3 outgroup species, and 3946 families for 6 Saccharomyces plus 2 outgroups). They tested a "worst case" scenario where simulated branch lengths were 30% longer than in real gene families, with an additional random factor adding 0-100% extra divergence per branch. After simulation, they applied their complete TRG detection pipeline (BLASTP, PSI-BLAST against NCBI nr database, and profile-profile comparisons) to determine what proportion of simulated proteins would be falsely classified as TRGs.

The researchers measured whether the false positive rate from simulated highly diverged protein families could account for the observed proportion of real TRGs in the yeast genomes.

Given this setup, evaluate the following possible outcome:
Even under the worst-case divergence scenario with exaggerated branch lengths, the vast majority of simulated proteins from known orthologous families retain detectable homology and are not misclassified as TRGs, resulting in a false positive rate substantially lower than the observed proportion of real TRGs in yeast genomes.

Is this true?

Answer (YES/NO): YES